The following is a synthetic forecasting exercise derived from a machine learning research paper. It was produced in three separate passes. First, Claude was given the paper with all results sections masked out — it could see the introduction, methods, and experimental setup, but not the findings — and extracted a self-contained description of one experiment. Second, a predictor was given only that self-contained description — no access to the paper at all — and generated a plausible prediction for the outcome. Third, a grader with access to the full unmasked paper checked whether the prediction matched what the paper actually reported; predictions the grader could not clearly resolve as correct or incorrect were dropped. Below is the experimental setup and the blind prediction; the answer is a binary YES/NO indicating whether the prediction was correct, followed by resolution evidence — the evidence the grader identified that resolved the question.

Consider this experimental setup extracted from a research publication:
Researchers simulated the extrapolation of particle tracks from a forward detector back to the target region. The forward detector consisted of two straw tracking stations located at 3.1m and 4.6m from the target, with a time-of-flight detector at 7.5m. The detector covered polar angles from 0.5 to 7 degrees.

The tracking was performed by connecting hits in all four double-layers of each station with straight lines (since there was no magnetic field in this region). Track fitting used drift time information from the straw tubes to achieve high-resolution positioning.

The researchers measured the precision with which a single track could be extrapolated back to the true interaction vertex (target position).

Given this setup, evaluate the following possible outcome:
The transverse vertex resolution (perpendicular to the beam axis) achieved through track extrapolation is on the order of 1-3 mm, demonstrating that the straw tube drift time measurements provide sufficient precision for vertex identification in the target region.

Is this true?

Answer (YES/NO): YES